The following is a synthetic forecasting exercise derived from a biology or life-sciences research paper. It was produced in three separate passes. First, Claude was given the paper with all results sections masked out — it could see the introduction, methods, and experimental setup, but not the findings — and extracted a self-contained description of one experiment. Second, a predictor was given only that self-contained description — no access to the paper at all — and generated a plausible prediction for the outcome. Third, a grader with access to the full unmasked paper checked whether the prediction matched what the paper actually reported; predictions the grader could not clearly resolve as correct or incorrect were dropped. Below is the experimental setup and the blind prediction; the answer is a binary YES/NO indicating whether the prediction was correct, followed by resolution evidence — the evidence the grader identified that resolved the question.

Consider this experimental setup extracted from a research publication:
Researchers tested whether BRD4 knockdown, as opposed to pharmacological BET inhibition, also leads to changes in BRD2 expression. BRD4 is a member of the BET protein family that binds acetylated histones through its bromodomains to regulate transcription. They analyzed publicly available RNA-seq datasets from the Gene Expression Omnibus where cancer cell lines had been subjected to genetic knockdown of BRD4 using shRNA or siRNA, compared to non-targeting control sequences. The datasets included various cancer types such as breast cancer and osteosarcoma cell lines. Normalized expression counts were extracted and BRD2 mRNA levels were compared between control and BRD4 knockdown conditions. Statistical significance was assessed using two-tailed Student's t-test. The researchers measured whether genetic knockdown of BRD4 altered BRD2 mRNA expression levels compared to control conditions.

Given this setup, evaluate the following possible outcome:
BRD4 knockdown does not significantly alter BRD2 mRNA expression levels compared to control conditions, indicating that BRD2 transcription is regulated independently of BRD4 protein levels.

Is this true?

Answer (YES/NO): YES